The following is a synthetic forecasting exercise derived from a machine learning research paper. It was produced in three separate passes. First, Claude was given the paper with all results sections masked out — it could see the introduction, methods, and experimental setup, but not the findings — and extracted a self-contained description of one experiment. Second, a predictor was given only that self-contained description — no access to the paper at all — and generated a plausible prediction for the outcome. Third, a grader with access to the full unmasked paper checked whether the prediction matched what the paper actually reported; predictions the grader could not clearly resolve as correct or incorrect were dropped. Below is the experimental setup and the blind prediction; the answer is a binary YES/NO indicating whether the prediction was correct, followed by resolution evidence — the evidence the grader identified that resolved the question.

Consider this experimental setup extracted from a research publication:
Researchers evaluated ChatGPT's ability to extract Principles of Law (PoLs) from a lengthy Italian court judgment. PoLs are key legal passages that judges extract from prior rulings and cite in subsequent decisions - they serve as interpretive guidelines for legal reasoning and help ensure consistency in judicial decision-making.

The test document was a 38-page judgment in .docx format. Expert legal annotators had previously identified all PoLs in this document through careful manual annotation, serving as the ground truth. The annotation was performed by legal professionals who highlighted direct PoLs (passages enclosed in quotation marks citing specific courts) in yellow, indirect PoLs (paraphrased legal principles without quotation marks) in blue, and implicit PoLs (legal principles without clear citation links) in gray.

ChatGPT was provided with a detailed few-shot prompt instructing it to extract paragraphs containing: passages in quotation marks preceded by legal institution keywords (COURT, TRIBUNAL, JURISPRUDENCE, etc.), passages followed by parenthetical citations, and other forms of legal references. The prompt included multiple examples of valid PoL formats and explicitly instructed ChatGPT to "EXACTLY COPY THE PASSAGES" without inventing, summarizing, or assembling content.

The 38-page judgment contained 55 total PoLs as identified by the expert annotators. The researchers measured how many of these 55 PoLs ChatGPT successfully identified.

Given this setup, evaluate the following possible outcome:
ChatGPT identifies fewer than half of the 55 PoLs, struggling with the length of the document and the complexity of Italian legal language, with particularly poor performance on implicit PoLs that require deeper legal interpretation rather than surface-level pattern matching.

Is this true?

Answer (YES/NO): YES